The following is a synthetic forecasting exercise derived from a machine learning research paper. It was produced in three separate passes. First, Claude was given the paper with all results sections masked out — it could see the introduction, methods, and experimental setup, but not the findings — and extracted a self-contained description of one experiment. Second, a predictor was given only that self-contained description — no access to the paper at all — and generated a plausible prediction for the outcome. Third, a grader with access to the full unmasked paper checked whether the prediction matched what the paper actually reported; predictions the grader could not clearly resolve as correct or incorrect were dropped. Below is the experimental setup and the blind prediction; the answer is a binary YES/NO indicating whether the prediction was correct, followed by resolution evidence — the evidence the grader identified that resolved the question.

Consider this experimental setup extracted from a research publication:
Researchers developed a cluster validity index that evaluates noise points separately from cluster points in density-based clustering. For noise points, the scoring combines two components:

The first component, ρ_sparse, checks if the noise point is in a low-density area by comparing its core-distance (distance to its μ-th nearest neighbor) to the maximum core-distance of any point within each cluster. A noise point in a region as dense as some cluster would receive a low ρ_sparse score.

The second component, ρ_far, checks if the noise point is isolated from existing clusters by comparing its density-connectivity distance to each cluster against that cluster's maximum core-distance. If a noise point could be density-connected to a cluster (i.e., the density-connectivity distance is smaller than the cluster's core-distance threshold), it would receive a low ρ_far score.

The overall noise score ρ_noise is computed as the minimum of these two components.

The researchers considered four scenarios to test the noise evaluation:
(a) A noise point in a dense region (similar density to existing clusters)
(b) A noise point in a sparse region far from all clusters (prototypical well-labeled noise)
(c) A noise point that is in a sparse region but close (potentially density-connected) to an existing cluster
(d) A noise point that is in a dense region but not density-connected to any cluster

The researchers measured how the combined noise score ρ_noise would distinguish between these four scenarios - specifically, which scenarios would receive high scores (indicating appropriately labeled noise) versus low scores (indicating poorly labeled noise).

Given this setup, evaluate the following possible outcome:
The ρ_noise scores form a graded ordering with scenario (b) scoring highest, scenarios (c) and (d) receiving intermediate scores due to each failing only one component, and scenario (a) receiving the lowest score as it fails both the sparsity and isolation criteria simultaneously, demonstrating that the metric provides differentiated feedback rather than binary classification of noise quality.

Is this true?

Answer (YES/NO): NO